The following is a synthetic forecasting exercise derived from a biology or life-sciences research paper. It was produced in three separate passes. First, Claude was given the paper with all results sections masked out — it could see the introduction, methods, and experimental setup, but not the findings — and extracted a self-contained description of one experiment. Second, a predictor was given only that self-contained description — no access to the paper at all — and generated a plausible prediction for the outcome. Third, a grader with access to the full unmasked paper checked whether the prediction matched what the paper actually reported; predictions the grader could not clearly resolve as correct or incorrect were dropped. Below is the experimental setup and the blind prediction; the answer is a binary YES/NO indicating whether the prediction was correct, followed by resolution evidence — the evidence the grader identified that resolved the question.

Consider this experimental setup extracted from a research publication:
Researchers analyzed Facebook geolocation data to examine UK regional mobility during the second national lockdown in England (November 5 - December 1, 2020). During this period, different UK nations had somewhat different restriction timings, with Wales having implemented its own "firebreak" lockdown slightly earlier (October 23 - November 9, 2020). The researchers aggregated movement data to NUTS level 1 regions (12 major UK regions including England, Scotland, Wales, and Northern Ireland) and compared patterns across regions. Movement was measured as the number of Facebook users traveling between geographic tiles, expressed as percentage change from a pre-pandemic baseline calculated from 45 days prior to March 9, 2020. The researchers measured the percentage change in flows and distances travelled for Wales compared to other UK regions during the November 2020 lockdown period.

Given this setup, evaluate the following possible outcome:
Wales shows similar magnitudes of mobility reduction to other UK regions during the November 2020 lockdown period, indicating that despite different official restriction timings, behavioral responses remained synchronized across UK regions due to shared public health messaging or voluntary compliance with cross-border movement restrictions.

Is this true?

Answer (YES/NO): NO